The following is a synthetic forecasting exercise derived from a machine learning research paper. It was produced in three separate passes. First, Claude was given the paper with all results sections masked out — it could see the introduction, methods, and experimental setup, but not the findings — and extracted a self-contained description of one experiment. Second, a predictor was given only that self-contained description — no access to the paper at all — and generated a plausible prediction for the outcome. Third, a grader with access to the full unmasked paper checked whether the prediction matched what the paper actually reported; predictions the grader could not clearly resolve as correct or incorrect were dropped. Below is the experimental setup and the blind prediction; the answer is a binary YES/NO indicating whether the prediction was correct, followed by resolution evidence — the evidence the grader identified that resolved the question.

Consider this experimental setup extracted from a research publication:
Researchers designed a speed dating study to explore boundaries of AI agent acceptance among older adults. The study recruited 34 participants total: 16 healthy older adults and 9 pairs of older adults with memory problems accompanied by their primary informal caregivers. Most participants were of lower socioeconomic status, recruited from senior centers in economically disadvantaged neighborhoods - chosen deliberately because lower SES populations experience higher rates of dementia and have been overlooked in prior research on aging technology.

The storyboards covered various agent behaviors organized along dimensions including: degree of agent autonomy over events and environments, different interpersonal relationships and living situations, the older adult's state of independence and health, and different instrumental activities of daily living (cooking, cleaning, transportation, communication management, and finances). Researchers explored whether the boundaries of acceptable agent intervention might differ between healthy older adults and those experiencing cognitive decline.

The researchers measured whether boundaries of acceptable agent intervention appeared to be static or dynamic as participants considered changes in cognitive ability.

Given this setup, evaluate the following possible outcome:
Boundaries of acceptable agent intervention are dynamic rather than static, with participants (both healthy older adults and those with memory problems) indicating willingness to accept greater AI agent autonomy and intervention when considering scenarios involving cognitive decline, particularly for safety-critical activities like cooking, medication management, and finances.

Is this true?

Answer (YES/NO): NO